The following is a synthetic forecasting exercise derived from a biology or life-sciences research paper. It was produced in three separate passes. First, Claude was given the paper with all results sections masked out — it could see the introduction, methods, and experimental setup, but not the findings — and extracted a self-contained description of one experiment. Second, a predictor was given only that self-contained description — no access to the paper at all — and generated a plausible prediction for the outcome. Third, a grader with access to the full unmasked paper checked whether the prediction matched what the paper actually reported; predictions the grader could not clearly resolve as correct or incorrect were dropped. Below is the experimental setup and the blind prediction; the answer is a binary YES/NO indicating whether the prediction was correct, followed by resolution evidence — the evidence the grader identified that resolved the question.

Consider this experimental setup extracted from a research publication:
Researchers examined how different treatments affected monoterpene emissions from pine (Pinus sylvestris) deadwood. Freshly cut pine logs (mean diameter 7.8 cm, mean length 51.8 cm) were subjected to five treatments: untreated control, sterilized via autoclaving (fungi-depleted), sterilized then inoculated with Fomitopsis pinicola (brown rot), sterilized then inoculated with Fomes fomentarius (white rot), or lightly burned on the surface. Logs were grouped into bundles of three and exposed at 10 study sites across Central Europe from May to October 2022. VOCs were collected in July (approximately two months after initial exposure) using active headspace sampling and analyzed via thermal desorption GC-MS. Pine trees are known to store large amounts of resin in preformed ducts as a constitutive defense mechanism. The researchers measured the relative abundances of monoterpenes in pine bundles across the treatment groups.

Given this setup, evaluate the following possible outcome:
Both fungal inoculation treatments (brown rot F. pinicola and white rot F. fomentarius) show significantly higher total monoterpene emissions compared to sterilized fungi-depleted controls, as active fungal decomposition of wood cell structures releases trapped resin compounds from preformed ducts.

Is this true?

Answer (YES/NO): NO